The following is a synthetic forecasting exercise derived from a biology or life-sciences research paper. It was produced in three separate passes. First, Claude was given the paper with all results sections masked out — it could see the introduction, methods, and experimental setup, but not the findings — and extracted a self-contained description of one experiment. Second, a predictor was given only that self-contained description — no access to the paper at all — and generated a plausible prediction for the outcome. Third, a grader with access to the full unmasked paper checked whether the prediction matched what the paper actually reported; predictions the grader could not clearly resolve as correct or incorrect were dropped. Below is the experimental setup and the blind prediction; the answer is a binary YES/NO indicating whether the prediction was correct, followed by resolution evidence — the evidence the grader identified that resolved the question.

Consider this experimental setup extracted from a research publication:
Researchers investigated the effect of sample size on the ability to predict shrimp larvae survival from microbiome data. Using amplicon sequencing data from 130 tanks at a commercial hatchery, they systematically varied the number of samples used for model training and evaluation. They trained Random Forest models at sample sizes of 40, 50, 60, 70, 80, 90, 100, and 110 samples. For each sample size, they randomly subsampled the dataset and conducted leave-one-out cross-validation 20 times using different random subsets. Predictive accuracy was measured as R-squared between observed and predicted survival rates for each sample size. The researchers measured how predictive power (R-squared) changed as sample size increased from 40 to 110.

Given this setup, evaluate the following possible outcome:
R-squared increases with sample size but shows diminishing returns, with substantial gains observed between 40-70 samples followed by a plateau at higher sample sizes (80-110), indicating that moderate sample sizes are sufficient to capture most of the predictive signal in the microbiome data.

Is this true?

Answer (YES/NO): NO